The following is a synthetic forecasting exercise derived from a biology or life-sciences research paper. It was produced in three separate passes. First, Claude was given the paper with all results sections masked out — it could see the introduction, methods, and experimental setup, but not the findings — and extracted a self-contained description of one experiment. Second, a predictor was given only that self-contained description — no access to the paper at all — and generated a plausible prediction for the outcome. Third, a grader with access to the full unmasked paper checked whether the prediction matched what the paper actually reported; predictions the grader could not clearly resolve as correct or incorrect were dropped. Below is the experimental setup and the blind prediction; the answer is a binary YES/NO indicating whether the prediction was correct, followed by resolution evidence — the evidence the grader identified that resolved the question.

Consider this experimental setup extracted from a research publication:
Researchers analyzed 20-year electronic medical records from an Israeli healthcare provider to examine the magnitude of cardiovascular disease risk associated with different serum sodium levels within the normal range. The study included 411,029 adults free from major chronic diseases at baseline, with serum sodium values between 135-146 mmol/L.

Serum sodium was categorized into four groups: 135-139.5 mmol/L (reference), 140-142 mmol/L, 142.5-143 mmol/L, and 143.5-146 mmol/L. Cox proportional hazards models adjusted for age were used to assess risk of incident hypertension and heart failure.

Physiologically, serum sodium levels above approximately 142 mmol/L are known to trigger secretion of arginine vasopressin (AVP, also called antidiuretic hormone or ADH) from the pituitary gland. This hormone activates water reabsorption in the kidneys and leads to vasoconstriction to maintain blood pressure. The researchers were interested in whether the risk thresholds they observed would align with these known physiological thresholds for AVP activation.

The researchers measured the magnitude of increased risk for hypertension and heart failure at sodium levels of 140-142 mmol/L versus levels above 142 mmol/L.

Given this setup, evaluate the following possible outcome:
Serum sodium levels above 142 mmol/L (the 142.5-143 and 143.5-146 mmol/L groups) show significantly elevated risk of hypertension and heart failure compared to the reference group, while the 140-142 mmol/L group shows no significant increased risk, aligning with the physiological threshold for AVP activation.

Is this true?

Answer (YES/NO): NO